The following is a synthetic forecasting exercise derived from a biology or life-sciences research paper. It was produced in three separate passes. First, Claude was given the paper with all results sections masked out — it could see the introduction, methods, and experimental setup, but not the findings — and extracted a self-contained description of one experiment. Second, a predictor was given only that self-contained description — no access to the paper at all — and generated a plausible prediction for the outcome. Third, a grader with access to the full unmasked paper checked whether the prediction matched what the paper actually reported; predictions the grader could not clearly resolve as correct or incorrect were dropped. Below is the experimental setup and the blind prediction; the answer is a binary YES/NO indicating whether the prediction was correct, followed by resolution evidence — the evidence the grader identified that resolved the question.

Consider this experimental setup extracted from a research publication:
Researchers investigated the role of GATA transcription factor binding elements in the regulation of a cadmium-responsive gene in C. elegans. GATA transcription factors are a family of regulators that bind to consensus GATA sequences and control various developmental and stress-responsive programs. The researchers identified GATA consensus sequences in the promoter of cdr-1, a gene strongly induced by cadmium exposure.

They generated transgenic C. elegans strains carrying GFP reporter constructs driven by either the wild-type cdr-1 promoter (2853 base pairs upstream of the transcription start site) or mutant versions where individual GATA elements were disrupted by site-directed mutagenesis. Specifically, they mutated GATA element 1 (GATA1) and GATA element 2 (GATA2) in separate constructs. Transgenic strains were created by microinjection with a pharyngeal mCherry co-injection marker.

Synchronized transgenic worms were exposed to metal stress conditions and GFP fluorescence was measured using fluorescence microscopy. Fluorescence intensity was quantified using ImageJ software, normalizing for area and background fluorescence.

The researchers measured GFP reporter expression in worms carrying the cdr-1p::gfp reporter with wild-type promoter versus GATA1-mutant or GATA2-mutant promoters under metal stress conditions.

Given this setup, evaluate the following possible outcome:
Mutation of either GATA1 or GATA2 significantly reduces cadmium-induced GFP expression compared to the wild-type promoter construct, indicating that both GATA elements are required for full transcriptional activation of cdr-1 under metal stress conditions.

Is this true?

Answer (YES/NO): YES